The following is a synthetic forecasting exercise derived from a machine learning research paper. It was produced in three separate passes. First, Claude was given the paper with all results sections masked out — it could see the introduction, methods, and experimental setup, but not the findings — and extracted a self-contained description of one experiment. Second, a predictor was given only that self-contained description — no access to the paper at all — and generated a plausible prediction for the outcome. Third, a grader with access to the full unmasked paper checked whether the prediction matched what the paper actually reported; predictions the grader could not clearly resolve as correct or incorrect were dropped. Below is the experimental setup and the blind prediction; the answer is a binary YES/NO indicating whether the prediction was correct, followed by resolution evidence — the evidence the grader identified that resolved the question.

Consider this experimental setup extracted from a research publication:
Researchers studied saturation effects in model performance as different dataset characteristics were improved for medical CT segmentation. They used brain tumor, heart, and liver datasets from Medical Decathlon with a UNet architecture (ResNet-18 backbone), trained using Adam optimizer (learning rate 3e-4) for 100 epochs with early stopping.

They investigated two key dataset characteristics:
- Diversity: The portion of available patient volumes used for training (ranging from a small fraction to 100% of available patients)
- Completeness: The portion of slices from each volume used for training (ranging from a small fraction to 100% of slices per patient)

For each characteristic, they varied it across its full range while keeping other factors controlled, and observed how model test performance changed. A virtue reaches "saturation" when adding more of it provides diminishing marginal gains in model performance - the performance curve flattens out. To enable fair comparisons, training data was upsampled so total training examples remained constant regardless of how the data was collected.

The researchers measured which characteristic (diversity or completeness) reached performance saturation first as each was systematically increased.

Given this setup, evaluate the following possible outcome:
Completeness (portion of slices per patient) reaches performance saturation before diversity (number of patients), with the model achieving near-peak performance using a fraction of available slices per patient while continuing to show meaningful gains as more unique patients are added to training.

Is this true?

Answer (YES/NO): NO